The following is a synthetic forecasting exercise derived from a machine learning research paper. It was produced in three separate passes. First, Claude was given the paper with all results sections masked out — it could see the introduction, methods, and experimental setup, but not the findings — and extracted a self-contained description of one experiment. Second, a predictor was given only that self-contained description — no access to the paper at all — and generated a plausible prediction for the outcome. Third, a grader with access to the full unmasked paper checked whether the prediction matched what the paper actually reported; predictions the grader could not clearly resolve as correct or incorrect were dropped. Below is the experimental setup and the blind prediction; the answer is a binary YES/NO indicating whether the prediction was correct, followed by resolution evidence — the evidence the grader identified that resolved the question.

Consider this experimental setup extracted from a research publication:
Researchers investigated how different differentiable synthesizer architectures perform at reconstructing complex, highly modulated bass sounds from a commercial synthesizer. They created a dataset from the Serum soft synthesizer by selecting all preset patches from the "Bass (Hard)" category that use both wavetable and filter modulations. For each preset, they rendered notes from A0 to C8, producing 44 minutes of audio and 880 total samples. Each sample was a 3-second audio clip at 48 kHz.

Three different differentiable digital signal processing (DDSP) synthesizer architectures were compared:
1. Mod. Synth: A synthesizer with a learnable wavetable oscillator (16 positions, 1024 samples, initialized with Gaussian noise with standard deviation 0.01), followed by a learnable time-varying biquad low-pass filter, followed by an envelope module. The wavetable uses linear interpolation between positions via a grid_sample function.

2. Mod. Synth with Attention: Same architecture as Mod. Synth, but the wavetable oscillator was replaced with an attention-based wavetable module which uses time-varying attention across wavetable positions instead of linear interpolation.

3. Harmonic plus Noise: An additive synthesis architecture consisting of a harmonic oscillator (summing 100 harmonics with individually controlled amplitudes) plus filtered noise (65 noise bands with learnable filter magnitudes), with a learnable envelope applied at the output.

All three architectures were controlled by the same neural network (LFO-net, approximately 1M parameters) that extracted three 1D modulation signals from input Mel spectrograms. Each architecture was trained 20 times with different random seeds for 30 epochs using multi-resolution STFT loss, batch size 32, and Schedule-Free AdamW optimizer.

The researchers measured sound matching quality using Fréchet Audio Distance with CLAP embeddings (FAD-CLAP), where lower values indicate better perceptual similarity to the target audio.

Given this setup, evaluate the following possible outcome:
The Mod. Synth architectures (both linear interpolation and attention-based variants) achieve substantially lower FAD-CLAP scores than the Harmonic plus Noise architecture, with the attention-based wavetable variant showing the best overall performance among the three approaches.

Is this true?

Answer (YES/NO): NO